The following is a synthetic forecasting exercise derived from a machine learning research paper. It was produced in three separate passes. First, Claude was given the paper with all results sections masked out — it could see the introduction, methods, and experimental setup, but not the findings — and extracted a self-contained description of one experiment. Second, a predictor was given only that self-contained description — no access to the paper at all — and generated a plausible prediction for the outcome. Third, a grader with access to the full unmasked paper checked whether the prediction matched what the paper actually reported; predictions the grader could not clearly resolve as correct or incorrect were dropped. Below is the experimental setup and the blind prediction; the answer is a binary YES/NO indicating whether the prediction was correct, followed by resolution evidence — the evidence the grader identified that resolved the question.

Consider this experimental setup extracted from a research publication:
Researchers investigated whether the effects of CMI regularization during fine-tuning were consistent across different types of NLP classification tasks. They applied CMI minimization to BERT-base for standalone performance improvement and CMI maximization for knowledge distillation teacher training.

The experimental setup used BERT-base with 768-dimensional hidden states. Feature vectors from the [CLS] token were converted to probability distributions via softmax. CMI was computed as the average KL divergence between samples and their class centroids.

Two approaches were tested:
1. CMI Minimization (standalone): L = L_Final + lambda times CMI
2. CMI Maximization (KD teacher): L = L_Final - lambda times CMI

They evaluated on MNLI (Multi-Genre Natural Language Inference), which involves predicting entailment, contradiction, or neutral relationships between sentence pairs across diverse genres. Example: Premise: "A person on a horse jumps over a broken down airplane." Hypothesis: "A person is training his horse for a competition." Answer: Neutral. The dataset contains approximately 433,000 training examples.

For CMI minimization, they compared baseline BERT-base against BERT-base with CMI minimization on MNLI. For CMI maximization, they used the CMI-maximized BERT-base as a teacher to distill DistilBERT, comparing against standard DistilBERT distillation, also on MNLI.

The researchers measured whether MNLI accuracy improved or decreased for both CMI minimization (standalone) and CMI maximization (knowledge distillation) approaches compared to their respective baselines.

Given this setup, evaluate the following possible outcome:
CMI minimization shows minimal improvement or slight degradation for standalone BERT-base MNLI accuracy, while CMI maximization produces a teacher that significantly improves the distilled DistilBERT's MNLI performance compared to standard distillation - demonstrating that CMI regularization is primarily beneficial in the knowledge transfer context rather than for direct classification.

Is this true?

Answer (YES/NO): NO